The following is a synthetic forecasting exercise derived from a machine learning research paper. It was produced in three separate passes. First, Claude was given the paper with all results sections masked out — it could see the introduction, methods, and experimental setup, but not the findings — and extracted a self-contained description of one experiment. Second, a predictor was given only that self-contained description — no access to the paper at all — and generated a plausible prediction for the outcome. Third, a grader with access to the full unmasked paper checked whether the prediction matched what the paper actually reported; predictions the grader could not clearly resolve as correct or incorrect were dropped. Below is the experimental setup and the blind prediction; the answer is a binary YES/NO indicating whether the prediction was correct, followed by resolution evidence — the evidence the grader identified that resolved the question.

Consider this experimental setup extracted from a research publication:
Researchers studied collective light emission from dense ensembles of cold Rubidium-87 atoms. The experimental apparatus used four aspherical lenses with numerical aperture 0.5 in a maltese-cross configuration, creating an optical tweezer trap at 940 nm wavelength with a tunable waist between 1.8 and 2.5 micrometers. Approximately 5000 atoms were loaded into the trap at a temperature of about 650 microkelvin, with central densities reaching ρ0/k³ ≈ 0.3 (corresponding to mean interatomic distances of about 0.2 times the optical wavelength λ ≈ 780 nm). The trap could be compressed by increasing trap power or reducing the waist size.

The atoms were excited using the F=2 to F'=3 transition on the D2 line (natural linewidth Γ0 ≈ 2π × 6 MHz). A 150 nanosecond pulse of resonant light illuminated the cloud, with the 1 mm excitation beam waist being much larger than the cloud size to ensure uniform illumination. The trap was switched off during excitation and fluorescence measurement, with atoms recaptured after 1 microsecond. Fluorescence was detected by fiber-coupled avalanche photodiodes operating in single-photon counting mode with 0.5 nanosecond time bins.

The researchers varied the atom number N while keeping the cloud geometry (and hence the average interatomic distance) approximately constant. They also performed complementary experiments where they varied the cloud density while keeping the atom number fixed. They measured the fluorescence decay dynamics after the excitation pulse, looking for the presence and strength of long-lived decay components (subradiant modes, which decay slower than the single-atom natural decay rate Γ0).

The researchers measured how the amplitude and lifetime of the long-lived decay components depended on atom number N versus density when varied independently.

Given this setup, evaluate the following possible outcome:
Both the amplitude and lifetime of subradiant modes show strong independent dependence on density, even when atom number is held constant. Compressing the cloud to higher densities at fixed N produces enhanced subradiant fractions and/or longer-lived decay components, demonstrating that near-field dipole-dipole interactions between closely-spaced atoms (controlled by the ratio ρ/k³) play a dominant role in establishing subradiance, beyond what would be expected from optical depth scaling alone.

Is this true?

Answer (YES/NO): NO